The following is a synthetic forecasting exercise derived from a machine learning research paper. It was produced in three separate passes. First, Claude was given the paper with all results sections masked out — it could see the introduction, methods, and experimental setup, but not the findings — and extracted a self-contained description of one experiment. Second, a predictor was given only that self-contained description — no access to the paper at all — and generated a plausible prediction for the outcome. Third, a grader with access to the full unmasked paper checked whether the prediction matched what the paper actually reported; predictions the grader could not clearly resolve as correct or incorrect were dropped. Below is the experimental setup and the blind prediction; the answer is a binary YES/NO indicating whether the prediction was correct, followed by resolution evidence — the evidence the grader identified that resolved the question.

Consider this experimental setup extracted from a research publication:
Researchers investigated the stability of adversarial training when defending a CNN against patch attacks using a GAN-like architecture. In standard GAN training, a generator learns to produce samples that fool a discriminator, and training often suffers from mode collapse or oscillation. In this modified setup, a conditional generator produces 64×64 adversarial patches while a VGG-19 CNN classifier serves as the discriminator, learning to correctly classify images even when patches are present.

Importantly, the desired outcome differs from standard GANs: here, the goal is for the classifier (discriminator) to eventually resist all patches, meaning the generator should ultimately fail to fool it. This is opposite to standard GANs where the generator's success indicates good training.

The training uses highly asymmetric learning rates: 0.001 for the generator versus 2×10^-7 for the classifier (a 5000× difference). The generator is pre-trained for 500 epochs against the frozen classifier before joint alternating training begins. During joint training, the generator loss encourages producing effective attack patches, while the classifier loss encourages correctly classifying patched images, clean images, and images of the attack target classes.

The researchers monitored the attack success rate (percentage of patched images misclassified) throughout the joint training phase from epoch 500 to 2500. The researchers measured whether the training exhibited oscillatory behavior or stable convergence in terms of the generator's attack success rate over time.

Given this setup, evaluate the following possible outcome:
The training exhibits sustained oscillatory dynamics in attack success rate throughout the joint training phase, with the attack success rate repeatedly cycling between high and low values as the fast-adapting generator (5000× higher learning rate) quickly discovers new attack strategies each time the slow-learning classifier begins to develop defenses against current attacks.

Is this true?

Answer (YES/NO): NO